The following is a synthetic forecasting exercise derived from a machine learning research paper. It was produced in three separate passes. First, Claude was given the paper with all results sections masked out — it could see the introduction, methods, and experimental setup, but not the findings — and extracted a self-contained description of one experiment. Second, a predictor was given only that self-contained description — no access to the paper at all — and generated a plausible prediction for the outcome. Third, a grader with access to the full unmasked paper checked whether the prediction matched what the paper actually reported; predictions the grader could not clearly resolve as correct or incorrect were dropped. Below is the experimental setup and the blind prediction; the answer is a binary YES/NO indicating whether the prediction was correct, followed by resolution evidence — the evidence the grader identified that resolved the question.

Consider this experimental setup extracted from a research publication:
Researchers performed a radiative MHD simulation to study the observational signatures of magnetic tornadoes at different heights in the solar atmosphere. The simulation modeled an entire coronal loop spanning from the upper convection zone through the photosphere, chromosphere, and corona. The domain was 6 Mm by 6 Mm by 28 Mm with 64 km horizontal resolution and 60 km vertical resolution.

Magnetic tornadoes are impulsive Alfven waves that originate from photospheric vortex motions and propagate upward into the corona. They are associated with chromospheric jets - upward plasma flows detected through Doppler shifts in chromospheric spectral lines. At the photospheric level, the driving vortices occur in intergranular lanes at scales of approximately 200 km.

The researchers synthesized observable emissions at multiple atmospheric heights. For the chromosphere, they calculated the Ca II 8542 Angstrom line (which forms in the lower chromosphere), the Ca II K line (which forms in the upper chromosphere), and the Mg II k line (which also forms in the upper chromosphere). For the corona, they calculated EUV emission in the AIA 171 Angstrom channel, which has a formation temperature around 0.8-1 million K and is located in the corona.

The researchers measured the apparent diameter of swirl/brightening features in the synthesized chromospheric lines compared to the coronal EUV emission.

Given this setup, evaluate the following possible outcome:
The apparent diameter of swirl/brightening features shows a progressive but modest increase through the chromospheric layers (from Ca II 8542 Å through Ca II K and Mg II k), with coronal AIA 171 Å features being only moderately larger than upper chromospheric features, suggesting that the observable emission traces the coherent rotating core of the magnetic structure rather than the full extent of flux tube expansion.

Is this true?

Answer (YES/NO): NO